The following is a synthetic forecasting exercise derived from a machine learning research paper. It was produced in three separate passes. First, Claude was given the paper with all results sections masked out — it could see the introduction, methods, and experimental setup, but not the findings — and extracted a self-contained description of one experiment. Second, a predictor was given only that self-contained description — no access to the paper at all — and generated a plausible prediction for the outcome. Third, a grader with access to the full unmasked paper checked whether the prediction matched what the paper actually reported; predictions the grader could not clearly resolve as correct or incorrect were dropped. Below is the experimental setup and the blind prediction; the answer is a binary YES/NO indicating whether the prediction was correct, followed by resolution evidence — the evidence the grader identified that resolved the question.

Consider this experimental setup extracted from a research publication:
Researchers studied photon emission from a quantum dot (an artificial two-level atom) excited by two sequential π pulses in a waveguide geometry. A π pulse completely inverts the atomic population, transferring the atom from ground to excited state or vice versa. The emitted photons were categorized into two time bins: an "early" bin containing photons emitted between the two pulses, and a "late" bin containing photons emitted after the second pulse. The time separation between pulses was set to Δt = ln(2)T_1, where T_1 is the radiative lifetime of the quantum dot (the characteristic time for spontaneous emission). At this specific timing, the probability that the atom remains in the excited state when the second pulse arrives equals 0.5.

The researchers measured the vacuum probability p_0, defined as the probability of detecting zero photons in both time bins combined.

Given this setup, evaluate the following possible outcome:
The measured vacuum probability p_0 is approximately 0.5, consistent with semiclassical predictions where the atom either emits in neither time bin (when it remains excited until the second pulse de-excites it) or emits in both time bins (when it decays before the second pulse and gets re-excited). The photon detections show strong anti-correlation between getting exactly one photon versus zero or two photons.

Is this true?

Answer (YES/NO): YES